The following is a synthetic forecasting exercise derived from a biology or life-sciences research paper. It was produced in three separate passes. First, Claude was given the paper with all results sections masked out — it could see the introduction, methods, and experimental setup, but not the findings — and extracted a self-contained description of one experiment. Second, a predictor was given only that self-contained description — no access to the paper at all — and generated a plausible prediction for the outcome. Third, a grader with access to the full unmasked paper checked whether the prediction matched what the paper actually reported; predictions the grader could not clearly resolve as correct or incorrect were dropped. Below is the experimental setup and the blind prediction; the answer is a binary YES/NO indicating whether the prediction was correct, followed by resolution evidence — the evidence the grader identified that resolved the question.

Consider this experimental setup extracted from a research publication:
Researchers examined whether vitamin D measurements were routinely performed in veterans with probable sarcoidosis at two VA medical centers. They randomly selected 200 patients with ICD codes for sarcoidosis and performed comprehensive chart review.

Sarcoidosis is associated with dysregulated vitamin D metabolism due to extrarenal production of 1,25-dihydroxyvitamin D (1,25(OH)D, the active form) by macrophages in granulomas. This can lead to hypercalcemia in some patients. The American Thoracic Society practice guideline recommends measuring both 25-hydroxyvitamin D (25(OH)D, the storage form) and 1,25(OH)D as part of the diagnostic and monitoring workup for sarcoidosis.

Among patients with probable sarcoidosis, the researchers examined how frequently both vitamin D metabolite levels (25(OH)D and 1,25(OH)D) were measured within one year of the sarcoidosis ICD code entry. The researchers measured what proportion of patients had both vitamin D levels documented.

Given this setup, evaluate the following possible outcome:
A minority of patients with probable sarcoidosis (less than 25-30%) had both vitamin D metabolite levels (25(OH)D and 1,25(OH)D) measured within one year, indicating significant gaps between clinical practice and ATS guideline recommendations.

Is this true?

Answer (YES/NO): YES